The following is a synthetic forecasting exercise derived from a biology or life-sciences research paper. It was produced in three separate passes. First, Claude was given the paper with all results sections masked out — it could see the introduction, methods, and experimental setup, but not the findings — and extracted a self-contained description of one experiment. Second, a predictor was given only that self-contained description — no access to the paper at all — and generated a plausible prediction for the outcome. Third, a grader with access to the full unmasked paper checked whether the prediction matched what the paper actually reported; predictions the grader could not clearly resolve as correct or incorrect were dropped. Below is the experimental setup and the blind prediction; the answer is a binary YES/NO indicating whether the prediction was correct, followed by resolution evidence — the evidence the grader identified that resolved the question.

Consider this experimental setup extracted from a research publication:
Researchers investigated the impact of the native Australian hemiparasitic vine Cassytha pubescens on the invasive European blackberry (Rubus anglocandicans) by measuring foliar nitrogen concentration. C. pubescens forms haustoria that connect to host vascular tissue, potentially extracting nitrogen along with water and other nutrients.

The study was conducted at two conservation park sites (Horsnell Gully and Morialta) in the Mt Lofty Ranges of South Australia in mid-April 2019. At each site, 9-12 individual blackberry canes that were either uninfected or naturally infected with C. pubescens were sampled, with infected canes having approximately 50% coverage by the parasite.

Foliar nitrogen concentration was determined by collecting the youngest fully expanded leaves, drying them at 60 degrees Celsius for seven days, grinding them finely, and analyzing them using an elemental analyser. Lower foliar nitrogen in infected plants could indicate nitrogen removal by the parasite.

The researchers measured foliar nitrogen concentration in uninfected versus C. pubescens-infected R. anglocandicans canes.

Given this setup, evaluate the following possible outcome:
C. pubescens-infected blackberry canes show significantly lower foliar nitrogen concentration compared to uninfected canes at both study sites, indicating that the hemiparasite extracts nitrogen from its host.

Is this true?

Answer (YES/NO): NO